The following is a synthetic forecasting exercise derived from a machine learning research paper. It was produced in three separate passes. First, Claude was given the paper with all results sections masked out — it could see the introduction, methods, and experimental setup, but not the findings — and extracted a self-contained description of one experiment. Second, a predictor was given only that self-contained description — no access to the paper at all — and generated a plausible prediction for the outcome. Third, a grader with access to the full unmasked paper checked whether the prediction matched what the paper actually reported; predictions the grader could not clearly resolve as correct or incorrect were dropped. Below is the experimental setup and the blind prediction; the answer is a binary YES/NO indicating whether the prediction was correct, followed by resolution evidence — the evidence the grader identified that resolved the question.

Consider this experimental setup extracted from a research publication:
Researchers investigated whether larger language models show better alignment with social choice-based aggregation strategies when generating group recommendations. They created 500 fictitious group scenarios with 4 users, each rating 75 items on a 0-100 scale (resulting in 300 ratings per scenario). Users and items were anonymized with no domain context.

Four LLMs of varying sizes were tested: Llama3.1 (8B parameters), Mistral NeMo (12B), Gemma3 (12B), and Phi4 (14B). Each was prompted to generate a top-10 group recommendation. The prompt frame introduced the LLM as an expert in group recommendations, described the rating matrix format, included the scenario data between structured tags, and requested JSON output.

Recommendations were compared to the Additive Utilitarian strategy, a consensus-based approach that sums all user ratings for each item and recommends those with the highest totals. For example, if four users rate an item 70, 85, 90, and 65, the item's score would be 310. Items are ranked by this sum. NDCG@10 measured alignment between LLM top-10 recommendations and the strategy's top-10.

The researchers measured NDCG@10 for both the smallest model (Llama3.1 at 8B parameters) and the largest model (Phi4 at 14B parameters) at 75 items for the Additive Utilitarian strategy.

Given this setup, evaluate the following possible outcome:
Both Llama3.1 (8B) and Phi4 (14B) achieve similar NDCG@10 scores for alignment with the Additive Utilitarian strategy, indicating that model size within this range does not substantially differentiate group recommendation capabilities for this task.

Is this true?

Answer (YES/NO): NO